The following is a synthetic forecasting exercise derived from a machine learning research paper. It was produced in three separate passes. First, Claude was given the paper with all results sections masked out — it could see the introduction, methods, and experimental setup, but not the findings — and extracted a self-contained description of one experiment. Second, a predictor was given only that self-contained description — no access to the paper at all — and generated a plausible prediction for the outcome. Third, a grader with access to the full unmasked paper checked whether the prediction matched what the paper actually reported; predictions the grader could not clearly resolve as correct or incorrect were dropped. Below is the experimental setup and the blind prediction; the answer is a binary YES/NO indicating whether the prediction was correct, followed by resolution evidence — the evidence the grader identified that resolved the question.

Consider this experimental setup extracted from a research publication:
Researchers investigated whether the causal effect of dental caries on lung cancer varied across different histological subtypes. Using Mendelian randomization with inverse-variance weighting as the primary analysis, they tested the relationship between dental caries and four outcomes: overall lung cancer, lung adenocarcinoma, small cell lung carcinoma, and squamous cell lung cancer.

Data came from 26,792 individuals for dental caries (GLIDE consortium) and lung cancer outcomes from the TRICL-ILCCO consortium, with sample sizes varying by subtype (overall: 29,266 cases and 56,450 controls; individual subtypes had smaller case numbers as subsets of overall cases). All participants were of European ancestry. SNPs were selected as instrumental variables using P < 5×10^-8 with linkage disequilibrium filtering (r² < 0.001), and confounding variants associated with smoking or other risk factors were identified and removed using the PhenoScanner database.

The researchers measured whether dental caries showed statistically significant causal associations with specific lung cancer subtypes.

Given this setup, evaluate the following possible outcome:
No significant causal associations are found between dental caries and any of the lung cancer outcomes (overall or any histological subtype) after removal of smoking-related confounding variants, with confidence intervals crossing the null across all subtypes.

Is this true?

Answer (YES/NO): NO